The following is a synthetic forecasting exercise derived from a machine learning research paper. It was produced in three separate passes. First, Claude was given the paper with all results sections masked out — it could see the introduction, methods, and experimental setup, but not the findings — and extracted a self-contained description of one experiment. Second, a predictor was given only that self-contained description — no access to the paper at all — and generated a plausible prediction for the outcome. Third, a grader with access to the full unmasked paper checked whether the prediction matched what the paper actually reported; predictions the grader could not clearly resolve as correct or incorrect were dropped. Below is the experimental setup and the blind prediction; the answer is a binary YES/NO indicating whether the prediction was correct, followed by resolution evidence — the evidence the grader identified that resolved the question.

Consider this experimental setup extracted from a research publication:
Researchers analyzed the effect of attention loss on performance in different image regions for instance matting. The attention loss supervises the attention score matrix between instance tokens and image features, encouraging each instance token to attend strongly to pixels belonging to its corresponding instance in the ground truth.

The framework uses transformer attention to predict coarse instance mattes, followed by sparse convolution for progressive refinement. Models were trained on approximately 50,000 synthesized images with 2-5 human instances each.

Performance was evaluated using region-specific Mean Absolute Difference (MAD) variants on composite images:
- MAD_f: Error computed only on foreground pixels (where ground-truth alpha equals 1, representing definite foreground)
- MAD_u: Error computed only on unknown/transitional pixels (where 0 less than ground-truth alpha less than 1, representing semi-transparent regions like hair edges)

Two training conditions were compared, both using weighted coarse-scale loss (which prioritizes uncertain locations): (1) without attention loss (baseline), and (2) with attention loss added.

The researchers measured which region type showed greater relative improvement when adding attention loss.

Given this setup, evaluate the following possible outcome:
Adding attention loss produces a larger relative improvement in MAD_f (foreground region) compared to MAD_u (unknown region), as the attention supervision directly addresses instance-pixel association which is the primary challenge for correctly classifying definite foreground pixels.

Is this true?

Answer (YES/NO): YES